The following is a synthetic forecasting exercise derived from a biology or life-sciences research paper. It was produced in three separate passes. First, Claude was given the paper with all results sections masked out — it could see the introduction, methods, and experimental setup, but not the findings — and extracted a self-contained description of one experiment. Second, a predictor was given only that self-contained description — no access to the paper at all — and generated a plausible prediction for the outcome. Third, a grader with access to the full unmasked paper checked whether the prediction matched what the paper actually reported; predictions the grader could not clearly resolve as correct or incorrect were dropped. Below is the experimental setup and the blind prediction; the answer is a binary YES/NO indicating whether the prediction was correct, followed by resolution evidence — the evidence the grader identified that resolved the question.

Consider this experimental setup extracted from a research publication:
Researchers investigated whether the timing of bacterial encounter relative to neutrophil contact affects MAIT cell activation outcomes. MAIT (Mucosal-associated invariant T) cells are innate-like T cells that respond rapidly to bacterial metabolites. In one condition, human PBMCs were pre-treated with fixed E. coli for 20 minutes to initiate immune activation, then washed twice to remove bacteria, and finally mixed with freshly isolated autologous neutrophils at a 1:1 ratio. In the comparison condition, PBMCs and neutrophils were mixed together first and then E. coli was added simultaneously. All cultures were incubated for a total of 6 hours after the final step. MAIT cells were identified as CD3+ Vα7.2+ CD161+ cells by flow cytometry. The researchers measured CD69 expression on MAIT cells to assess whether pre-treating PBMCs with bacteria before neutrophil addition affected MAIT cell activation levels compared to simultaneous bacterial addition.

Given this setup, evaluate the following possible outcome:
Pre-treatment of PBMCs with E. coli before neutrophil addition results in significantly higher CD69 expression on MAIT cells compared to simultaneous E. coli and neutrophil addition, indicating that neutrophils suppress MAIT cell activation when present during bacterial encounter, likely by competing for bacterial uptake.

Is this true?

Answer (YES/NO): NO